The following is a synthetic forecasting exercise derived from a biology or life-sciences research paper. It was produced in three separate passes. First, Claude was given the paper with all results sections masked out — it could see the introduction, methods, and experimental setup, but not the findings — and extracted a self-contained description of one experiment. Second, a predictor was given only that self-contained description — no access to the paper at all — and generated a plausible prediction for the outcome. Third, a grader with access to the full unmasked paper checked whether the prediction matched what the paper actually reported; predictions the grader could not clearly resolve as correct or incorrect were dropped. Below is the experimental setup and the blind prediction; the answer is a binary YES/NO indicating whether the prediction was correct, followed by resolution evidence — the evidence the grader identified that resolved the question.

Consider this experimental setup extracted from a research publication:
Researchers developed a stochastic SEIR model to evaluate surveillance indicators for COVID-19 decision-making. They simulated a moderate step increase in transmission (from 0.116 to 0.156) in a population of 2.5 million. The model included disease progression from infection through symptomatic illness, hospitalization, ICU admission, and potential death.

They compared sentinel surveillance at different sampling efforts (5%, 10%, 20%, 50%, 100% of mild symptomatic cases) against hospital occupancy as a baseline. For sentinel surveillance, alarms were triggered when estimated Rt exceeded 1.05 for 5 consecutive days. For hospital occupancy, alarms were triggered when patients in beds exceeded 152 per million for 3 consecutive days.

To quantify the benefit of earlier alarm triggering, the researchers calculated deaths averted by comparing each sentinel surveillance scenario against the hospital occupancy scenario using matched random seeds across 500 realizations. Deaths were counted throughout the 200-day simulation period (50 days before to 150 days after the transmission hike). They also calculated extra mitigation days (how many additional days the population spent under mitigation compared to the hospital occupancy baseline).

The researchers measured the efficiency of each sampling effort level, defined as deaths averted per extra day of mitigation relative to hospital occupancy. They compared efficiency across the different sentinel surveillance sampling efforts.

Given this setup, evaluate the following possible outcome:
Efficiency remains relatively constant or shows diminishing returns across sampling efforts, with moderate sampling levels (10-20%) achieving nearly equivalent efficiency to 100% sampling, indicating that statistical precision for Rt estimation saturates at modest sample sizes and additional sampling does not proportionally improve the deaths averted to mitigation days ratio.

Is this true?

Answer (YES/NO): NO